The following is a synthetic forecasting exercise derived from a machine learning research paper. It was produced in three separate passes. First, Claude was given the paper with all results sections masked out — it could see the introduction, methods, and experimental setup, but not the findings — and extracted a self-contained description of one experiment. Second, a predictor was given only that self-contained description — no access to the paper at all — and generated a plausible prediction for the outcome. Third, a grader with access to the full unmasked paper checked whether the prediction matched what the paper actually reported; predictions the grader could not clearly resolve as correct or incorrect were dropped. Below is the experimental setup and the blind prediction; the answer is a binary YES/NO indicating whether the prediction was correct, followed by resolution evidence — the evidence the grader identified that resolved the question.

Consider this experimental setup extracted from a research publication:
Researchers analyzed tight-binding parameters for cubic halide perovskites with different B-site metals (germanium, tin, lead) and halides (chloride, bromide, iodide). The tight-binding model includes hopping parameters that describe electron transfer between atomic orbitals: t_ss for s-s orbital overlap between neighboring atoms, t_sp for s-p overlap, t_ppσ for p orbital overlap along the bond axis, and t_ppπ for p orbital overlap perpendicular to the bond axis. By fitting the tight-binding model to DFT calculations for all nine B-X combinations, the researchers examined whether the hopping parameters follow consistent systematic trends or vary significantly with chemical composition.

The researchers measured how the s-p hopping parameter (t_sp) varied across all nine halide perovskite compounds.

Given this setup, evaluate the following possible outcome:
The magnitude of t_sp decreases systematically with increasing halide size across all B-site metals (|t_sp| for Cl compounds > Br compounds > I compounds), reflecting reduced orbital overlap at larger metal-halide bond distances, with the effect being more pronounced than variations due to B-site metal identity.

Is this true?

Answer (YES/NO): NO